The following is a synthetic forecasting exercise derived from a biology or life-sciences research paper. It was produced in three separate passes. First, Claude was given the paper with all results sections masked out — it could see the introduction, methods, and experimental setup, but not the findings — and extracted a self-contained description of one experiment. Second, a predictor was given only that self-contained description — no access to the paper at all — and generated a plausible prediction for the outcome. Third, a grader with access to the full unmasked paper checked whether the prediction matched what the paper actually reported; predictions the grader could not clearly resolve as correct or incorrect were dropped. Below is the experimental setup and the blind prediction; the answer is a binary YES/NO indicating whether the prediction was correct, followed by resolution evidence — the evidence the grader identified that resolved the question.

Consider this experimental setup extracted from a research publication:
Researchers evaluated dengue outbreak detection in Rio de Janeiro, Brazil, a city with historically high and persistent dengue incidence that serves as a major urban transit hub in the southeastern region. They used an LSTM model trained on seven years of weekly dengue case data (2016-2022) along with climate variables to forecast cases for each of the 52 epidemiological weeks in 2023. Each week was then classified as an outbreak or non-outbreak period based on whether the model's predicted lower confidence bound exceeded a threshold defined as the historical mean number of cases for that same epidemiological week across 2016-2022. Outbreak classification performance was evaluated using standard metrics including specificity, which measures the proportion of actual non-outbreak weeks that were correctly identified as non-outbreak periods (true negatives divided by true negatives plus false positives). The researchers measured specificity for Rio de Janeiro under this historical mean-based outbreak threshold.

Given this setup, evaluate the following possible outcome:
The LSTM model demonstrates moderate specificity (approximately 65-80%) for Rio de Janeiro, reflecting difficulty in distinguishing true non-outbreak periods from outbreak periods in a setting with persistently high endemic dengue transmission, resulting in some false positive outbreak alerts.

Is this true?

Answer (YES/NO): NO